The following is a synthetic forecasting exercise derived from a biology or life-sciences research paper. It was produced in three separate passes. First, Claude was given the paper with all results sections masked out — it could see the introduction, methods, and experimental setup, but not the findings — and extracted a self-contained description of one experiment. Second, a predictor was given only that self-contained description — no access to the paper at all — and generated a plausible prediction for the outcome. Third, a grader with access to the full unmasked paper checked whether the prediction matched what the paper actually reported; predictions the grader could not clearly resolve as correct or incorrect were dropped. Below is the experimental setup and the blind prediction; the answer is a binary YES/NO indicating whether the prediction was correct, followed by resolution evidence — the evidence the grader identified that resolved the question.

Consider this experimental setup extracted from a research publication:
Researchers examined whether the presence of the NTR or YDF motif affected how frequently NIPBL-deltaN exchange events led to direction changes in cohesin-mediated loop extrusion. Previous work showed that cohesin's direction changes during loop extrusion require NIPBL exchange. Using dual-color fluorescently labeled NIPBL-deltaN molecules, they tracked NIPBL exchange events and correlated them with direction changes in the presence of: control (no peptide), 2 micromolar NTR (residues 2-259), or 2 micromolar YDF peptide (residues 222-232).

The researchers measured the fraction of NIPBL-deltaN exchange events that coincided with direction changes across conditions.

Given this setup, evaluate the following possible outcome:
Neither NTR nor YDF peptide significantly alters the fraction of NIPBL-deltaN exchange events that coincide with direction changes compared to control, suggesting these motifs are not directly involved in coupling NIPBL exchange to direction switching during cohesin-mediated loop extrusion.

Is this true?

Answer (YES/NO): NO